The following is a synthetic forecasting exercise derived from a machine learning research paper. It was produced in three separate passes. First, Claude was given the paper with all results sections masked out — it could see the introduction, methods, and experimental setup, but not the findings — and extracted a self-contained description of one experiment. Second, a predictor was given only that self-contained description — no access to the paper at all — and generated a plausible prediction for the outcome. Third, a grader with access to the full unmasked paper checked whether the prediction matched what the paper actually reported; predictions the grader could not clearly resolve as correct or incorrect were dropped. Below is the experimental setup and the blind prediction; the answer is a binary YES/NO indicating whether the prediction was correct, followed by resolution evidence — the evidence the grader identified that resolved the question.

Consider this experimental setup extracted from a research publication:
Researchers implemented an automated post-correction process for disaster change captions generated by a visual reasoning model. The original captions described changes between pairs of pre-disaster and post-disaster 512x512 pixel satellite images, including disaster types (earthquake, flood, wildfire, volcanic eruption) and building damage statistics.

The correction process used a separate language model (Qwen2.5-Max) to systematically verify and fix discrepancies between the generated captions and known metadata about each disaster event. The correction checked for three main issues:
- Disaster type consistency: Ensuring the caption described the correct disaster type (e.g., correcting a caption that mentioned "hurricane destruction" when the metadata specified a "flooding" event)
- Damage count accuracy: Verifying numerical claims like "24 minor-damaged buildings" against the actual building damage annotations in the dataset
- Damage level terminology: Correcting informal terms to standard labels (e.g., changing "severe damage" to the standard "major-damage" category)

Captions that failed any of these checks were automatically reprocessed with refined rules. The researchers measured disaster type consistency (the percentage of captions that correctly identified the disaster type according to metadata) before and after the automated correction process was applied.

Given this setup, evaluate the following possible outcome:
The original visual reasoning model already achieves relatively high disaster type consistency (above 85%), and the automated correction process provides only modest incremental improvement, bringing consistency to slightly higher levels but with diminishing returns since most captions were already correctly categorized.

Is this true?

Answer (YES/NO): YES